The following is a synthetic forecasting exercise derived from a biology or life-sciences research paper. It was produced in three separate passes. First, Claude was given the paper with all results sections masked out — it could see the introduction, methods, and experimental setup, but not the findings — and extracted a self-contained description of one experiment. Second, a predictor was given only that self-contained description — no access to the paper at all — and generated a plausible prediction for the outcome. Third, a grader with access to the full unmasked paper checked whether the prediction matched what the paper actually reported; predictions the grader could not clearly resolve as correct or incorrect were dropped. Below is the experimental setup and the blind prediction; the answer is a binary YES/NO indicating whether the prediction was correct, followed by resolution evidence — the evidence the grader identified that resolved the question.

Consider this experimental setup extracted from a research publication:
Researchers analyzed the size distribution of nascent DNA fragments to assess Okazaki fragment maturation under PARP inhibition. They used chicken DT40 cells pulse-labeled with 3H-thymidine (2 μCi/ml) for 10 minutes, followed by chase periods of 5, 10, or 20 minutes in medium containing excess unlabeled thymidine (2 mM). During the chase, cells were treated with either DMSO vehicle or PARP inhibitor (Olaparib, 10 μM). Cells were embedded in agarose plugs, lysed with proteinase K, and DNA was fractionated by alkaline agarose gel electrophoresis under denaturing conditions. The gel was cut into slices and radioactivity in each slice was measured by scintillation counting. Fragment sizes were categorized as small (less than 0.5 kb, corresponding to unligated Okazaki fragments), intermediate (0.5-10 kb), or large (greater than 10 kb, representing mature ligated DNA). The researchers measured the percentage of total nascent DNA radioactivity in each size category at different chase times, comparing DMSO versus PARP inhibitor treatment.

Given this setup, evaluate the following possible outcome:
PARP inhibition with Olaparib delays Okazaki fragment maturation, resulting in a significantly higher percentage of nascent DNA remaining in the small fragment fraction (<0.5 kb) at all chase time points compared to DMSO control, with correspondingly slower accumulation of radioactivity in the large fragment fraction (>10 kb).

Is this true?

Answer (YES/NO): NO